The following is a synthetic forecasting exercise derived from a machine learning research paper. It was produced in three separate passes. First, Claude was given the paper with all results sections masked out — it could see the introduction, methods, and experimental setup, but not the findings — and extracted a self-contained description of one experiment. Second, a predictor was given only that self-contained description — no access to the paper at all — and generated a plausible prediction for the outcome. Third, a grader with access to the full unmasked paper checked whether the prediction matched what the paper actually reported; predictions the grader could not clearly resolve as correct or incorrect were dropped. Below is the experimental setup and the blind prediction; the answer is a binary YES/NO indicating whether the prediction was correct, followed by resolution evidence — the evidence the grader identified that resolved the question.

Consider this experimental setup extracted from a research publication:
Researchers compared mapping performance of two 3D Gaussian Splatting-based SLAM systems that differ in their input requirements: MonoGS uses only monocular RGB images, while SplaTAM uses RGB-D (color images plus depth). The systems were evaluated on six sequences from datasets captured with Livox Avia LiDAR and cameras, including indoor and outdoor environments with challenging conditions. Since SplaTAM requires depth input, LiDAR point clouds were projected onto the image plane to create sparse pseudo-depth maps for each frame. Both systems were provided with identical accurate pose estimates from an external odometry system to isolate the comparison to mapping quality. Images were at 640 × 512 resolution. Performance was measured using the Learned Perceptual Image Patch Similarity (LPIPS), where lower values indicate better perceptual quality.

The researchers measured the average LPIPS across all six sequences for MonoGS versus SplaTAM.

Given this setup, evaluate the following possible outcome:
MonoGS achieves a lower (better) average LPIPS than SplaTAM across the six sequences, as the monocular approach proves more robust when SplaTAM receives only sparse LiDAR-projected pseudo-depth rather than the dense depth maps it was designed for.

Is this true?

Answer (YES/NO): NO